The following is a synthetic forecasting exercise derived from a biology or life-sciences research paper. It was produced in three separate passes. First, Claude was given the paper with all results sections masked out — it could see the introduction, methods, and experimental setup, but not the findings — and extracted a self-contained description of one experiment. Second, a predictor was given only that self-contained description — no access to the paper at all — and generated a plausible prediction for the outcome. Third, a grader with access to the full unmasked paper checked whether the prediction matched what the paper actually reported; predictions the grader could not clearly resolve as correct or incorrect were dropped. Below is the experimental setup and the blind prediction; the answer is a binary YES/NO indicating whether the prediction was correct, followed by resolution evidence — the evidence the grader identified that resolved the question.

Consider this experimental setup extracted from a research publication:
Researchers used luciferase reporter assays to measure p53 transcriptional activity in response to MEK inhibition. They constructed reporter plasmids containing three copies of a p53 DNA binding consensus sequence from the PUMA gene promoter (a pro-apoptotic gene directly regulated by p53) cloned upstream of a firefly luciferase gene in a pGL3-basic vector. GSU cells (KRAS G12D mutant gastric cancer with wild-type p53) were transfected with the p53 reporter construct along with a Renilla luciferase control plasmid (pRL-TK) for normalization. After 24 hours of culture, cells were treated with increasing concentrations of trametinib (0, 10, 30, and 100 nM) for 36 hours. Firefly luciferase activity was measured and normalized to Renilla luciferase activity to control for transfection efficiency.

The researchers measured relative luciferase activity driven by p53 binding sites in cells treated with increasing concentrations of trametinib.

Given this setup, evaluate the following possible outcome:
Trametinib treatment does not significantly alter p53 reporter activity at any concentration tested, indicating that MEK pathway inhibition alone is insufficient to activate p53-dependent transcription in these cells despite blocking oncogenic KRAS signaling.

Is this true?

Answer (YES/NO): NO